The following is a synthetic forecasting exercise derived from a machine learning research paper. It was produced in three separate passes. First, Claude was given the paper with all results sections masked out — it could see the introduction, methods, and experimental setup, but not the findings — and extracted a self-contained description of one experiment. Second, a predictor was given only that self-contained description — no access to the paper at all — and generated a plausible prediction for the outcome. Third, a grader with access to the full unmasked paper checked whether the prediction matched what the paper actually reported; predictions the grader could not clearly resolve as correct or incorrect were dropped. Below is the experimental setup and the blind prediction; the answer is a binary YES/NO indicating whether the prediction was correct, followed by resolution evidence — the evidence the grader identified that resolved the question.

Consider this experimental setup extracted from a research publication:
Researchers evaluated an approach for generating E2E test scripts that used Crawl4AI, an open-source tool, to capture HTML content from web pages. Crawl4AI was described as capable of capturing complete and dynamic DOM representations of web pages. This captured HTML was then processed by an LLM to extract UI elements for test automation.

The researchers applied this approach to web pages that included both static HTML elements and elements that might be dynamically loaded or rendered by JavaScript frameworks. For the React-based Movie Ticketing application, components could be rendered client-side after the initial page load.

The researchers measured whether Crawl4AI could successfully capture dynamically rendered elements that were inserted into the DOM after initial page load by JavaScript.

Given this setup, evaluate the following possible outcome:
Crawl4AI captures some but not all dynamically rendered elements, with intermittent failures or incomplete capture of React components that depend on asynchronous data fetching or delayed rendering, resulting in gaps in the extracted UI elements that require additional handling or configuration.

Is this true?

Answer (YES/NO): YES